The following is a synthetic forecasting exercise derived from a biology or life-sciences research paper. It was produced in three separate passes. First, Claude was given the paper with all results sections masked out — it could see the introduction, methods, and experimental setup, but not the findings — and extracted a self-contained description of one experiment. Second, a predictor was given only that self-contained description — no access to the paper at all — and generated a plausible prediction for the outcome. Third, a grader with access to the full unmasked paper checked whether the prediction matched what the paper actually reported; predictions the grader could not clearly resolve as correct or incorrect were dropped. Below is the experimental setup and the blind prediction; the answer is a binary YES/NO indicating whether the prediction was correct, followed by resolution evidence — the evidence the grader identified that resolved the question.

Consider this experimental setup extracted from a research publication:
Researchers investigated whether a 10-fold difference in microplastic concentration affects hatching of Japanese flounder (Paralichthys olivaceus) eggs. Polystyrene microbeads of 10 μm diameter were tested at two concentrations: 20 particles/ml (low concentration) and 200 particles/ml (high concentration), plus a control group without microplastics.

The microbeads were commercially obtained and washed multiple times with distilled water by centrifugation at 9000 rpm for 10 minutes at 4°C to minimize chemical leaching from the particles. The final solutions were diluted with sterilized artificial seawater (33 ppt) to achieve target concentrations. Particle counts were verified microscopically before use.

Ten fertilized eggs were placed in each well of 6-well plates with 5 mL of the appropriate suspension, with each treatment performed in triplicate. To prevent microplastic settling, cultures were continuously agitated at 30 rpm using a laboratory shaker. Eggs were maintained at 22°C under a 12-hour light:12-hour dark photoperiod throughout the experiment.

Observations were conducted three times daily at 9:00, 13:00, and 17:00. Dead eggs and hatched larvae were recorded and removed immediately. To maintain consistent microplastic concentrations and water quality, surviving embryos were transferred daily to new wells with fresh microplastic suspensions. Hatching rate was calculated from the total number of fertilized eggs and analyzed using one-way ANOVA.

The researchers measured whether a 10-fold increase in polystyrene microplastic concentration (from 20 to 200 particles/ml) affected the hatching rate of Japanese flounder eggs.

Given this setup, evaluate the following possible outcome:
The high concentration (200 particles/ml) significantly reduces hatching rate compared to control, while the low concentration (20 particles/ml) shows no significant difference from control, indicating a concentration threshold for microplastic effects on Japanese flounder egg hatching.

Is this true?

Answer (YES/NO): NO